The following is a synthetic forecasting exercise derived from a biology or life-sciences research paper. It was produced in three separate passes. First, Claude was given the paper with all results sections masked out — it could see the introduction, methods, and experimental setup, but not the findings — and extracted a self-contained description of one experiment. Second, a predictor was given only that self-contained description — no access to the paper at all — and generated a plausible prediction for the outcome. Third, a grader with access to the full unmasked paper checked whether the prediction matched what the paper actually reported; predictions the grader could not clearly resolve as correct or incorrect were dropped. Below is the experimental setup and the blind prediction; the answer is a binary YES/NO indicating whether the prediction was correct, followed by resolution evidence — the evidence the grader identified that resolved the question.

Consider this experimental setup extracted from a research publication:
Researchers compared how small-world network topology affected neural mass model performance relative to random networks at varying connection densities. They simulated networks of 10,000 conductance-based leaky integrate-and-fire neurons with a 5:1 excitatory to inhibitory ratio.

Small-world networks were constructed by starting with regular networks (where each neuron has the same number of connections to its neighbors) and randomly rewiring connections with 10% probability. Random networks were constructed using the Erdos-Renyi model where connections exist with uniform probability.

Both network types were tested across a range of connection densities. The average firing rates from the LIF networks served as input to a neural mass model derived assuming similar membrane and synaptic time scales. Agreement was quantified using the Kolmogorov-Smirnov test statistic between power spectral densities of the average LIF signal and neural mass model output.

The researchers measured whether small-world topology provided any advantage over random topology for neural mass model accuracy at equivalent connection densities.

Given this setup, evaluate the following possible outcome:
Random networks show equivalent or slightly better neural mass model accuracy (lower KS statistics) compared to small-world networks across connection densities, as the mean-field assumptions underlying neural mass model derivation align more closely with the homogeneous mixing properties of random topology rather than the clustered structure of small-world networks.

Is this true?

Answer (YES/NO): NO